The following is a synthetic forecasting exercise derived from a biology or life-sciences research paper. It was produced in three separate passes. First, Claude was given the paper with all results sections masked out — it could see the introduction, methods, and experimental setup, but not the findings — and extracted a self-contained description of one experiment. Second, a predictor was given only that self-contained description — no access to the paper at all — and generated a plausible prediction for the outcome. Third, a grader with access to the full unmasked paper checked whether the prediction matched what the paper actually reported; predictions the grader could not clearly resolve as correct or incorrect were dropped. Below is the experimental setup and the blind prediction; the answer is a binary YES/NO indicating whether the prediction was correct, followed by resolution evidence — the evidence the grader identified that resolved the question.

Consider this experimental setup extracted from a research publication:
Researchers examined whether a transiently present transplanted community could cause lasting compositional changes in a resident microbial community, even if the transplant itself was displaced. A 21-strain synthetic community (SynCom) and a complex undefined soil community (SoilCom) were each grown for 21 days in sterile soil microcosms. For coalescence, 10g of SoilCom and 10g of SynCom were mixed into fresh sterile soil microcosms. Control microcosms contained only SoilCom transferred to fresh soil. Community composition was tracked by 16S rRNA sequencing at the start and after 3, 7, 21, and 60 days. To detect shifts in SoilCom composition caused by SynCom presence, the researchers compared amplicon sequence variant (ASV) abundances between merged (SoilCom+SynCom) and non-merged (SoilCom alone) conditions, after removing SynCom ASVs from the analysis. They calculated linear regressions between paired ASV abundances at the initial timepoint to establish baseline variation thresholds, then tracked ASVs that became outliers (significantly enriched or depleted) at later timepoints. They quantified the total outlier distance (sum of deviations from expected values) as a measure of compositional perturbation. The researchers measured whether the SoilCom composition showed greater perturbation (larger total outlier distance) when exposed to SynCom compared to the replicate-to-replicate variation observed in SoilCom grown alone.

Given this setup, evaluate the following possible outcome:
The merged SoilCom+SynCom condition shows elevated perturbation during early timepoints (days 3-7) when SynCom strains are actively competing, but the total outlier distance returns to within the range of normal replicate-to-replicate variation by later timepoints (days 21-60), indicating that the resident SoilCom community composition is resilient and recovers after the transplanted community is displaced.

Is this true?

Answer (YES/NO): NO